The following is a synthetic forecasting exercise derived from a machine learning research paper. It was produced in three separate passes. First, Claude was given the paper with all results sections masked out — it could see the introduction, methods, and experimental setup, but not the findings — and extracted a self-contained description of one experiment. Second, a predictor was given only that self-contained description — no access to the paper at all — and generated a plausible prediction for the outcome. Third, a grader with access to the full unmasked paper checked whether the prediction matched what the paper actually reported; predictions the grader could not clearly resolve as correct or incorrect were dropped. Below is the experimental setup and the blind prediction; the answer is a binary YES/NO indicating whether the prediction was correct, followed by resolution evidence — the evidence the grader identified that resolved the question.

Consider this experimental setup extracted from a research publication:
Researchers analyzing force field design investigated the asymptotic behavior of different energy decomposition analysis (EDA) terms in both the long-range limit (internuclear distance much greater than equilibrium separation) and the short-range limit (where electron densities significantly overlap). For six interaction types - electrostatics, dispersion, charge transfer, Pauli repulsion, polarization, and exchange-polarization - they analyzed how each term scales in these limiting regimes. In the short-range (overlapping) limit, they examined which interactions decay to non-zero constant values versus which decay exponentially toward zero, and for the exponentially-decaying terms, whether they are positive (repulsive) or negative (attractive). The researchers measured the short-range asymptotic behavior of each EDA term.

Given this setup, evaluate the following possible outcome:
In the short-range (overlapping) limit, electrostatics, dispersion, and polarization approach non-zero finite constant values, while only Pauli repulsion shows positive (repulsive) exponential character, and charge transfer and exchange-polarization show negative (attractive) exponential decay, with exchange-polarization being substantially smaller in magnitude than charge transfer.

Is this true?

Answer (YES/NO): NO